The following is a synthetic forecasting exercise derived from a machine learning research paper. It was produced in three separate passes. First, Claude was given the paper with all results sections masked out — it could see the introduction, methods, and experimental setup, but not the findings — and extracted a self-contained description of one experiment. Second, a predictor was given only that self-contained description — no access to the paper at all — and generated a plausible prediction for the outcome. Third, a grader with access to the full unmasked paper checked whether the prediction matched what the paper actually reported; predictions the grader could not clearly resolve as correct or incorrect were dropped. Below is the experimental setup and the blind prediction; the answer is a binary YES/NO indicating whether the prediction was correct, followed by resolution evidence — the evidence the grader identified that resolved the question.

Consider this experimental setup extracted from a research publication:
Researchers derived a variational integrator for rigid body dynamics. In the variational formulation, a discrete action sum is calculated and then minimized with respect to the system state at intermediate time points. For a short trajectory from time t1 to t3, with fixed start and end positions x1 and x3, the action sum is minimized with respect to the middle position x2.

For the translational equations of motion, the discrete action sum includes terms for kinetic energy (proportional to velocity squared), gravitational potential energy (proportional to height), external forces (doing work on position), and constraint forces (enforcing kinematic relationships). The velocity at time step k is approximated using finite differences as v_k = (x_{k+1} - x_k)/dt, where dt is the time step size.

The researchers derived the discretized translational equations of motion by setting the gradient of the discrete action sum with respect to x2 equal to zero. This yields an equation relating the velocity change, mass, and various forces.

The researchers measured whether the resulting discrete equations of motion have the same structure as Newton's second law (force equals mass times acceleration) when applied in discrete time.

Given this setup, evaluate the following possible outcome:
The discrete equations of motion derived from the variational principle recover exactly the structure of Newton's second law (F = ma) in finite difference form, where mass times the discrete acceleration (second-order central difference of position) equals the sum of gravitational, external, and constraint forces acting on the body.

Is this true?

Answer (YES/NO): YES